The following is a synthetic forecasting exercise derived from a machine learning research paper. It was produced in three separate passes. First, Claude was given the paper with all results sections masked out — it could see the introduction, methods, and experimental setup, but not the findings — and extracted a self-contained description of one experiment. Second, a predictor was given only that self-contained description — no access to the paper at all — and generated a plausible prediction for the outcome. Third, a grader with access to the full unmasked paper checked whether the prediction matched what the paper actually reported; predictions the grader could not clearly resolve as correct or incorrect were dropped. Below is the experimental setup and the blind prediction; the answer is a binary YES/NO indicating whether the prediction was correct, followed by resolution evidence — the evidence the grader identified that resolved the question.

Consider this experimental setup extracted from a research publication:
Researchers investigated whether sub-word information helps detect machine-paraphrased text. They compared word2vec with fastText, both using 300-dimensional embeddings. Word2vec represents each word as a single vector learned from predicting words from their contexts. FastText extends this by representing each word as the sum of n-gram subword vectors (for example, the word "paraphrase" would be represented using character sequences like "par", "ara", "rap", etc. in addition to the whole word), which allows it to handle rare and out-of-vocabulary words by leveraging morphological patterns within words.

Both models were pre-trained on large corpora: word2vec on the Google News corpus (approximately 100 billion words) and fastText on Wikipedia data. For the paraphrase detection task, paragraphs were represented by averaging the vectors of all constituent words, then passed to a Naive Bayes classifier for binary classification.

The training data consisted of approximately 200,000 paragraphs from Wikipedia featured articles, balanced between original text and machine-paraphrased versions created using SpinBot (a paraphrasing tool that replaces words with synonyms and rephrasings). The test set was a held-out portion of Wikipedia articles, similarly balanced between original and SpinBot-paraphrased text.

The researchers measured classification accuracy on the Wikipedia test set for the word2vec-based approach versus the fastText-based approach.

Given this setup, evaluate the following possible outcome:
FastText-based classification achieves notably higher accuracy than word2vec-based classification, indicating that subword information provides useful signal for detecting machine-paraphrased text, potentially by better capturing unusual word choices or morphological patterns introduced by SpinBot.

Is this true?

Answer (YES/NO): NO